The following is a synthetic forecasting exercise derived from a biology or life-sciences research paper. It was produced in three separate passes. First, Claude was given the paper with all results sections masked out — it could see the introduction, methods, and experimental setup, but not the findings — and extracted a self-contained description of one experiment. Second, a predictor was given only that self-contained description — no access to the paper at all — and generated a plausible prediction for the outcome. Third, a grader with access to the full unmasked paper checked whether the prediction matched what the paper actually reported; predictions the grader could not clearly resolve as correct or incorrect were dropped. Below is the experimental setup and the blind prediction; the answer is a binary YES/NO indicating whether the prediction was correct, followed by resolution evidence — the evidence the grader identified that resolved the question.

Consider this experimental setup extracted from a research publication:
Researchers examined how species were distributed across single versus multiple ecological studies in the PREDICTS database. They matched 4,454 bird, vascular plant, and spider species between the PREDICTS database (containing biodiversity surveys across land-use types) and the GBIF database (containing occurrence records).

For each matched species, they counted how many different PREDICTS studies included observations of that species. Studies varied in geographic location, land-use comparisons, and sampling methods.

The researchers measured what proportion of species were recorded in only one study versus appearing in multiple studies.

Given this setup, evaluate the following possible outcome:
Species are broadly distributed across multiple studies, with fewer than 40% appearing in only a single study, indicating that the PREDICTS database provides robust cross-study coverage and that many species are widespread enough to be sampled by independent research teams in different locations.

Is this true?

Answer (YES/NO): NO